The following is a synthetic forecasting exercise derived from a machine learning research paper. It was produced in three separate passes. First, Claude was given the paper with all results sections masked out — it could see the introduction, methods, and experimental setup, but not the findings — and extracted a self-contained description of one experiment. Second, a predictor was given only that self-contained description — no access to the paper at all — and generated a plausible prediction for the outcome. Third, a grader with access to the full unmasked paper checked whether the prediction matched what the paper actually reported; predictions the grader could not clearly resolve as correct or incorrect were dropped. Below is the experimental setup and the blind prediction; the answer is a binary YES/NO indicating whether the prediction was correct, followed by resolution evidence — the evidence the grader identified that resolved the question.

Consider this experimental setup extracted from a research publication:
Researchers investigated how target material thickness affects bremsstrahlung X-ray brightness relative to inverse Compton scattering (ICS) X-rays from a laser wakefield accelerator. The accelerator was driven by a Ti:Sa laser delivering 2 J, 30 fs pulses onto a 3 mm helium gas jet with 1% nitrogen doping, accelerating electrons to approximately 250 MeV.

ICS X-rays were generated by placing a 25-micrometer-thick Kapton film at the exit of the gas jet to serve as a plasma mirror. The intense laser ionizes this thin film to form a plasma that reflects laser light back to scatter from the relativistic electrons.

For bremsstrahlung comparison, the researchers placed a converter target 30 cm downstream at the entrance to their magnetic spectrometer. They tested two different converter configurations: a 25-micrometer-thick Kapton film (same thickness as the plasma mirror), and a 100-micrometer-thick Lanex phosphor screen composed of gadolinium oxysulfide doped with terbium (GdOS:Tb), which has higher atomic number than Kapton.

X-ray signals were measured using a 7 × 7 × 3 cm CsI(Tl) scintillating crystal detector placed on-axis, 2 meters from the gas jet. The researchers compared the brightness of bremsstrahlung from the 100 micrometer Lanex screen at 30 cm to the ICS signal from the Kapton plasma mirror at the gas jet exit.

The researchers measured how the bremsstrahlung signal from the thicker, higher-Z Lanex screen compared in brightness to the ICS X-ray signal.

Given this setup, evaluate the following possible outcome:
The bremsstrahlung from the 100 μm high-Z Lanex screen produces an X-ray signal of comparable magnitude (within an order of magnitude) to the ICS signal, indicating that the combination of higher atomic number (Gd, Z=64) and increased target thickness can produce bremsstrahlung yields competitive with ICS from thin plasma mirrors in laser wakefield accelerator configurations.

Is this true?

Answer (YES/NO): YES